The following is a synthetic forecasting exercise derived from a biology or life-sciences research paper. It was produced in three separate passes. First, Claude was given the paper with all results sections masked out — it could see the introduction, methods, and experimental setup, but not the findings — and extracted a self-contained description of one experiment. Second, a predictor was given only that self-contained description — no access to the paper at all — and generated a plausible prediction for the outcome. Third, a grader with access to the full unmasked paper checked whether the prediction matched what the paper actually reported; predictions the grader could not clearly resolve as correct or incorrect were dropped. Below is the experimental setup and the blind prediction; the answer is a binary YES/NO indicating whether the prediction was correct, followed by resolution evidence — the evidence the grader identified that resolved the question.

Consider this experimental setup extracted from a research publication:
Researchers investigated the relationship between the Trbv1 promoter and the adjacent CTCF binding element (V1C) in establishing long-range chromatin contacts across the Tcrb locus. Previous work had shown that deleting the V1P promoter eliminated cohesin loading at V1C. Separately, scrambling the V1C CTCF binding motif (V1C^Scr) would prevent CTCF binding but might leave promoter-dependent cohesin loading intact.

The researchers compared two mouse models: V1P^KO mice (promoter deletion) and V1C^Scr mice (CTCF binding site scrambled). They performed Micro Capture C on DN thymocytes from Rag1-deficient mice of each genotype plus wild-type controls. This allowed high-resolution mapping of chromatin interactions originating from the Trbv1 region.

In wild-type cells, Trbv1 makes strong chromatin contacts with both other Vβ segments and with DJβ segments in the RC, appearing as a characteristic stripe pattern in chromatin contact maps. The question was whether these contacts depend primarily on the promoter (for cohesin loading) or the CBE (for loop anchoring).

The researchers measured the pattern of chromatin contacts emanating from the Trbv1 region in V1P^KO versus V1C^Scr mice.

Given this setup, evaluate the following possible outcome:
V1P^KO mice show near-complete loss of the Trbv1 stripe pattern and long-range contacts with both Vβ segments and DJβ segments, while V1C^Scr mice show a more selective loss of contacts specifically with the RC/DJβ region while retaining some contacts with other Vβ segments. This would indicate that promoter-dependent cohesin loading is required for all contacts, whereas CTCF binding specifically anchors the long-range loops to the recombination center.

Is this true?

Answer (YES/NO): NO